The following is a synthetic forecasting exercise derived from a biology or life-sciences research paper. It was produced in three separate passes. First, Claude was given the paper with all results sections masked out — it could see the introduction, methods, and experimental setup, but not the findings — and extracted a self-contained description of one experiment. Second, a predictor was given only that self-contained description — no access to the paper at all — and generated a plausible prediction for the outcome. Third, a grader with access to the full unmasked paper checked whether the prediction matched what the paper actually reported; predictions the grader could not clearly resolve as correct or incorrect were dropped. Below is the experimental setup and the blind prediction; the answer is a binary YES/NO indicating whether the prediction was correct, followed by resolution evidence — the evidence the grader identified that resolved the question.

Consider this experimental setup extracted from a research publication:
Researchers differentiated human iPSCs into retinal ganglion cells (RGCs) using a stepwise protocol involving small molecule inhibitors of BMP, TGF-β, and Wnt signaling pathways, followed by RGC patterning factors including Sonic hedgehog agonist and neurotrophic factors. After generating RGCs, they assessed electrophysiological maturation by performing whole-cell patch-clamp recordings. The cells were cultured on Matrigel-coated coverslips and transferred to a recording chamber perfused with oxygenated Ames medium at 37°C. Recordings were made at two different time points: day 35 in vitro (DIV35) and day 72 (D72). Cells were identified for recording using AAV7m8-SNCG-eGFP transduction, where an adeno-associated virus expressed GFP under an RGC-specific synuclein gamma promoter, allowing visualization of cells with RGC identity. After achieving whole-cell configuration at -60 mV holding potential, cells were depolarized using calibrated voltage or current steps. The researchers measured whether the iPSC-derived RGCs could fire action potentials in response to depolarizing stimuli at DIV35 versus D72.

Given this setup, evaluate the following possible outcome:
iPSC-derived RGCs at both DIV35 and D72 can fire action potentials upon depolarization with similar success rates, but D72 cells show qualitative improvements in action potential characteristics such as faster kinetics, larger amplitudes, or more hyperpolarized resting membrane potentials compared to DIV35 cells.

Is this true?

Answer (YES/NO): YES